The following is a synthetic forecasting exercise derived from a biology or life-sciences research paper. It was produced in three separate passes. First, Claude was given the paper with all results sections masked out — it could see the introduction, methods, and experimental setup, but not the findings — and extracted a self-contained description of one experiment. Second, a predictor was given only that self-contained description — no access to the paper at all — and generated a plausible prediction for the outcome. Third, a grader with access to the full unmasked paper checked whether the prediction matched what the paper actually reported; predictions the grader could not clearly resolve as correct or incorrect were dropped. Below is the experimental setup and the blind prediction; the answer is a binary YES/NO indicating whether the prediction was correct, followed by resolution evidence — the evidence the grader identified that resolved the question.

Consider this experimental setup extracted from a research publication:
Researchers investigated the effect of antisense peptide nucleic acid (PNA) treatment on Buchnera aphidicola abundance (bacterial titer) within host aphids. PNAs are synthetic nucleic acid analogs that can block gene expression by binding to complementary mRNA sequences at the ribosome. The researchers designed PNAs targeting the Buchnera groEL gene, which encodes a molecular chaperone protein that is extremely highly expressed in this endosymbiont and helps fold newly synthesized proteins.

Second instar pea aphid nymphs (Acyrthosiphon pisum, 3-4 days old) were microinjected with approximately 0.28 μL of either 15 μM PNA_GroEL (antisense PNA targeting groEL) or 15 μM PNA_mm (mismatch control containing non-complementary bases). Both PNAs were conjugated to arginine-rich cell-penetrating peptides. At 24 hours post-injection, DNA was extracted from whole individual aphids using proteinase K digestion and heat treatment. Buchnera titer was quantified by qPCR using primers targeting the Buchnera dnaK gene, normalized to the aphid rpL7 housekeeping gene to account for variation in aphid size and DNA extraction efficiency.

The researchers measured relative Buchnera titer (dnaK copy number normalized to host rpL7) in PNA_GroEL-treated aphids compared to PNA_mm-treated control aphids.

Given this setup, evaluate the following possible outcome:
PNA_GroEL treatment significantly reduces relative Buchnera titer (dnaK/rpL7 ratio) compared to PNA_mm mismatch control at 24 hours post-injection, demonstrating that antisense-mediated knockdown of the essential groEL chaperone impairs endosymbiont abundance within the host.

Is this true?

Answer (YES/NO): YES